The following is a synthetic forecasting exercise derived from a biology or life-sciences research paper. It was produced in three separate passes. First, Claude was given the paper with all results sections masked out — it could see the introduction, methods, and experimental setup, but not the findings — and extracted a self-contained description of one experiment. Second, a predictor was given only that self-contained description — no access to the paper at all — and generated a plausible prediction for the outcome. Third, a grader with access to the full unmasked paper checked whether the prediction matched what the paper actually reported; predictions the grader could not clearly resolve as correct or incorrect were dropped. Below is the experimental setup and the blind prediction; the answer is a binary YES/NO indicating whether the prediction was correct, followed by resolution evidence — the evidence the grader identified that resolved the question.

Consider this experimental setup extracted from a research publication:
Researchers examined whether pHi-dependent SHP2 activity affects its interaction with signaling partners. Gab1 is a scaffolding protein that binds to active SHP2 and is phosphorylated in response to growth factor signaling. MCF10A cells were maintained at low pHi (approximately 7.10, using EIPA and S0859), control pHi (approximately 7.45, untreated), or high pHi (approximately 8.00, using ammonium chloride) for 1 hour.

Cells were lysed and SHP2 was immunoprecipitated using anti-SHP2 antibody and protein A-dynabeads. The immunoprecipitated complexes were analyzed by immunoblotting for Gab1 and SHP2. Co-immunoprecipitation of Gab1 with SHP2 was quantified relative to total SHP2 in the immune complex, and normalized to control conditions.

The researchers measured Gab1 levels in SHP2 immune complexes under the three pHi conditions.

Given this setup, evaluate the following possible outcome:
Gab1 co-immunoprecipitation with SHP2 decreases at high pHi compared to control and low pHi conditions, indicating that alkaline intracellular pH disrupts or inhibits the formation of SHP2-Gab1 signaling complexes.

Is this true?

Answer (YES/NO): YES